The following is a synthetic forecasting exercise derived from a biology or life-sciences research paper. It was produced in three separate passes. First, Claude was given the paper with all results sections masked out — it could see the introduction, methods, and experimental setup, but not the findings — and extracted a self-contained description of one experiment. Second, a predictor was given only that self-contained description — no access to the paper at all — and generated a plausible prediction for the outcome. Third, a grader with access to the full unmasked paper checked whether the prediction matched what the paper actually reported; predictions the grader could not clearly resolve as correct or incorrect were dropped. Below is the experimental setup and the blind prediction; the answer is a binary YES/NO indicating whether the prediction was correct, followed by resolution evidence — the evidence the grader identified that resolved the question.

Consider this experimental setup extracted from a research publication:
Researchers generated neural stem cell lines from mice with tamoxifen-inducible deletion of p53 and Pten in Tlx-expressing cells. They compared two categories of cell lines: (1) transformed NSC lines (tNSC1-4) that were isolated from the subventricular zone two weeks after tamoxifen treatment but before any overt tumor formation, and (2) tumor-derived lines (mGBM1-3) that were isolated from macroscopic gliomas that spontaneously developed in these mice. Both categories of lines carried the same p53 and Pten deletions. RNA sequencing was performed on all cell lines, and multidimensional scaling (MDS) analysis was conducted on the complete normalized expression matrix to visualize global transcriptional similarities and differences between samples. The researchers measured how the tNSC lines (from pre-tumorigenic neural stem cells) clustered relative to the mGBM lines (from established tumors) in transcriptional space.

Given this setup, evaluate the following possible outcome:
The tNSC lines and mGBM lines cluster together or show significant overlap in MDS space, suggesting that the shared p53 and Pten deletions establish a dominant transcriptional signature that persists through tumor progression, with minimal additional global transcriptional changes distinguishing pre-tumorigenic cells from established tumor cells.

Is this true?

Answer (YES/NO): NO